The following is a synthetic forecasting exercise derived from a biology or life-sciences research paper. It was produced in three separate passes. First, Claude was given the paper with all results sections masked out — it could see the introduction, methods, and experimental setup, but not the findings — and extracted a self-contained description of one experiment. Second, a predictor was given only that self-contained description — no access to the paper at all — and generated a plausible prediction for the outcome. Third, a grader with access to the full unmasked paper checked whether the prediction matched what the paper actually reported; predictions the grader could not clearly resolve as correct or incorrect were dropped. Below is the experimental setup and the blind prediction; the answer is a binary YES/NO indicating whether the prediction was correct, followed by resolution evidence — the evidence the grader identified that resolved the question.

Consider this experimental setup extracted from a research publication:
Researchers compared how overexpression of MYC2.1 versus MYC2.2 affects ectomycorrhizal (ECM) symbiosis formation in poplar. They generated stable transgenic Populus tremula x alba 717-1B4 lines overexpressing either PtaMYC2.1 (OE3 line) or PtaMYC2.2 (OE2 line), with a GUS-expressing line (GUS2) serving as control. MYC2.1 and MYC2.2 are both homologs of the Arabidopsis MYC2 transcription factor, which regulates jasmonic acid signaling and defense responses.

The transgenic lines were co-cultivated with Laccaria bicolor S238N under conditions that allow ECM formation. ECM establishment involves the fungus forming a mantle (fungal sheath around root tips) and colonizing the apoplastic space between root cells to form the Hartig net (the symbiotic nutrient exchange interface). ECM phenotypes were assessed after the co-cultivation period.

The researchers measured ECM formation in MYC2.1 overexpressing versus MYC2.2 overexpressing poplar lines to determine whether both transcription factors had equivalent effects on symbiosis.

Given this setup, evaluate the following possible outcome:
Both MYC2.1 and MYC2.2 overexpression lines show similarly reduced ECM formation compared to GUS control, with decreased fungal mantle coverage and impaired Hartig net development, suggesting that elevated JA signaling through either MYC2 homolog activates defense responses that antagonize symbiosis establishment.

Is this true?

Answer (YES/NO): NO